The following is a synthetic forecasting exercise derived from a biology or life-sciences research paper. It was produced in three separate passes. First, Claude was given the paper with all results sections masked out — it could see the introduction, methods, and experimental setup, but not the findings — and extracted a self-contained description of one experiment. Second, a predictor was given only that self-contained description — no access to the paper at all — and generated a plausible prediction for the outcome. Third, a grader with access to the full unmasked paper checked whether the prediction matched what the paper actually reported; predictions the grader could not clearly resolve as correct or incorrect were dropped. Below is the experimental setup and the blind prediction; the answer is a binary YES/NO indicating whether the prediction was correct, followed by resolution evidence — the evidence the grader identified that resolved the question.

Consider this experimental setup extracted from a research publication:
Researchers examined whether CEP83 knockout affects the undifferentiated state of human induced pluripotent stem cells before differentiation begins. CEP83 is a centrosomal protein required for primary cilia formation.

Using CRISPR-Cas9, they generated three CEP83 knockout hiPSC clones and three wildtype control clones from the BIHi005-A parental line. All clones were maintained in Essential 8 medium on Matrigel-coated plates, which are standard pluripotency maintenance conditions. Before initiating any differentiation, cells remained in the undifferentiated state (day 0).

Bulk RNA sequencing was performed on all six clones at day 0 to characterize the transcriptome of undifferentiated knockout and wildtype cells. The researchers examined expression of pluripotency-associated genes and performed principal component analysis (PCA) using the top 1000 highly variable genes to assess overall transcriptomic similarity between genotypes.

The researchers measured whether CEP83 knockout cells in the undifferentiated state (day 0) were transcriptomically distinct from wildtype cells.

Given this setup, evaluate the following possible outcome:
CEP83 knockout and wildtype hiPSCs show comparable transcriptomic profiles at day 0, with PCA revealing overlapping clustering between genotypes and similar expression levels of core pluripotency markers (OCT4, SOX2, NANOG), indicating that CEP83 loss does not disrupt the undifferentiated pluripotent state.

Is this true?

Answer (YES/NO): YES